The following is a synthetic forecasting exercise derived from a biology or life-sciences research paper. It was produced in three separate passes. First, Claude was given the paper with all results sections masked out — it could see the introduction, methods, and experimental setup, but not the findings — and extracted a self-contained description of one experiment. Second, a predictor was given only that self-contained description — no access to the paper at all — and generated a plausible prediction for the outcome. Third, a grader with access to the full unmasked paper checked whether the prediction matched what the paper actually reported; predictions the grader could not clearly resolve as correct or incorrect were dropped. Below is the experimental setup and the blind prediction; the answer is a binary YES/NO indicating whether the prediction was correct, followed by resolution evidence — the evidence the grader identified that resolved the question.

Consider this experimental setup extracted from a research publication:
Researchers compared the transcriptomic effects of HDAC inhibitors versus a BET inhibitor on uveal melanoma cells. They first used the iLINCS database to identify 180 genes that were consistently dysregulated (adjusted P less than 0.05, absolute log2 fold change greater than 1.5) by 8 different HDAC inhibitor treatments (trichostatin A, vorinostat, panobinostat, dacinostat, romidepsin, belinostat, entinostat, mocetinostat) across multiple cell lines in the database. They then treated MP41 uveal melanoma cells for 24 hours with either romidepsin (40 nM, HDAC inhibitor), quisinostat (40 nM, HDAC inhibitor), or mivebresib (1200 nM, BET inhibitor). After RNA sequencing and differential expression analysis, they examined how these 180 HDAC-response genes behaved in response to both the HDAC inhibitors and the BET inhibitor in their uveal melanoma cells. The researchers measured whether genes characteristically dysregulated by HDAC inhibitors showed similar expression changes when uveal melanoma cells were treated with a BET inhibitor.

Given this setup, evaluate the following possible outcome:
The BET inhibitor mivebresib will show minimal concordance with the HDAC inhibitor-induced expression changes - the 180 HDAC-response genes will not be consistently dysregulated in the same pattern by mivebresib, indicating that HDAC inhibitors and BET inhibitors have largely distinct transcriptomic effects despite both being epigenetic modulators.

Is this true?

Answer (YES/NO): NO